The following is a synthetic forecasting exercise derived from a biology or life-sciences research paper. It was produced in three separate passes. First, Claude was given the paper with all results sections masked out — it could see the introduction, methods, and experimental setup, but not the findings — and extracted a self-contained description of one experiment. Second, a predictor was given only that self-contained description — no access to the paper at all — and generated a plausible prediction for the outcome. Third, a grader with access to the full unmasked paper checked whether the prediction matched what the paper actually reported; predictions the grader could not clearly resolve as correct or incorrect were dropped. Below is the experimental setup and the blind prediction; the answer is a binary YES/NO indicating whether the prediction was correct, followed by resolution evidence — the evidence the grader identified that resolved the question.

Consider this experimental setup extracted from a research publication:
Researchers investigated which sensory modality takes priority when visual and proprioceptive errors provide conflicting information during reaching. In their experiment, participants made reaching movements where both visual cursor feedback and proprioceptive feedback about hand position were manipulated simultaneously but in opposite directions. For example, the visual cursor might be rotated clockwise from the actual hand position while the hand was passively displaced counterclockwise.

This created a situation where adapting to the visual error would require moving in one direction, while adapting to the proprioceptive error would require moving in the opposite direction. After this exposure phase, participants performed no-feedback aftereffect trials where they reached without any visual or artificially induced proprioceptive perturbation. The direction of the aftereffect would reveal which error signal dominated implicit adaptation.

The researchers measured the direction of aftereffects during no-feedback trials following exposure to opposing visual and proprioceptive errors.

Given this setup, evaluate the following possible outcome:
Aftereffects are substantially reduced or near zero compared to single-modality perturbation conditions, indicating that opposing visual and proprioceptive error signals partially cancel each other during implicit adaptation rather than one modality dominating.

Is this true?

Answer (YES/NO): NO